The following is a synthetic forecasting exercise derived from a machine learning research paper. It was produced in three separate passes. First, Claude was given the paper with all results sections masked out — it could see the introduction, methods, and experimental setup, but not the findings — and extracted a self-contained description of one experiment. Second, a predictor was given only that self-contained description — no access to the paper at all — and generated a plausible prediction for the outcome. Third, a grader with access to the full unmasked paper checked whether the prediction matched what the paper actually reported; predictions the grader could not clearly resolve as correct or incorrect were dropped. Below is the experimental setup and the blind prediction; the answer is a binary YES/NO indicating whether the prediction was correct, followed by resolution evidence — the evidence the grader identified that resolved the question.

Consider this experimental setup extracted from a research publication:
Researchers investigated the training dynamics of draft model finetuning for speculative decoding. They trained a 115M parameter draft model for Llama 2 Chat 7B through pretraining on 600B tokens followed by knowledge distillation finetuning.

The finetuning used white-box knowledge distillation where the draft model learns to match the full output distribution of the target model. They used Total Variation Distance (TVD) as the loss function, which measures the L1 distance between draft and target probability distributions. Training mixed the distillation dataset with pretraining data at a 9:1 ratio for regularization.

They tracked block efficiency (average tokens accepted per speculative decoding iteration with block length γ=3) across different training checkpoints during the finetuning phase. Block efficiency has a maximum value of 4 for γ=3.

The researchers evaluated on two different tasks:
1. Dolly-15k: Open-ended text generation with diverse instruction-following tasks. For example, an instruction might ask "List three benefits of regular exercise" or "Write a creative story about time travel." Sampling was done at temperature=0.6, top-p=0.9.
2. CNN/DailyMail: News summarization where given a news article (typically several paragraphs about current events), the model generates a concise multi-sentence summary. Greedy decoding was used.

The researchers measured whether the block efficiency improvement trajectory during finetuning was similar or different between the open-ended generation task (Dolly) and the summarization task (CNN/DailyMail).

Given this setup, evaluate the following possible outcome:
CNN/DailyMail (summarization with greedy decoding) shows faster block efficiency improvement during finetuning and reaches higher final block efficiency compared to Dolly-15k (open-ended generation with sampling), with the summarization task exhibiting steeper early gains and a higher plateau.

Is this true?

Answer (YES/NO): NO